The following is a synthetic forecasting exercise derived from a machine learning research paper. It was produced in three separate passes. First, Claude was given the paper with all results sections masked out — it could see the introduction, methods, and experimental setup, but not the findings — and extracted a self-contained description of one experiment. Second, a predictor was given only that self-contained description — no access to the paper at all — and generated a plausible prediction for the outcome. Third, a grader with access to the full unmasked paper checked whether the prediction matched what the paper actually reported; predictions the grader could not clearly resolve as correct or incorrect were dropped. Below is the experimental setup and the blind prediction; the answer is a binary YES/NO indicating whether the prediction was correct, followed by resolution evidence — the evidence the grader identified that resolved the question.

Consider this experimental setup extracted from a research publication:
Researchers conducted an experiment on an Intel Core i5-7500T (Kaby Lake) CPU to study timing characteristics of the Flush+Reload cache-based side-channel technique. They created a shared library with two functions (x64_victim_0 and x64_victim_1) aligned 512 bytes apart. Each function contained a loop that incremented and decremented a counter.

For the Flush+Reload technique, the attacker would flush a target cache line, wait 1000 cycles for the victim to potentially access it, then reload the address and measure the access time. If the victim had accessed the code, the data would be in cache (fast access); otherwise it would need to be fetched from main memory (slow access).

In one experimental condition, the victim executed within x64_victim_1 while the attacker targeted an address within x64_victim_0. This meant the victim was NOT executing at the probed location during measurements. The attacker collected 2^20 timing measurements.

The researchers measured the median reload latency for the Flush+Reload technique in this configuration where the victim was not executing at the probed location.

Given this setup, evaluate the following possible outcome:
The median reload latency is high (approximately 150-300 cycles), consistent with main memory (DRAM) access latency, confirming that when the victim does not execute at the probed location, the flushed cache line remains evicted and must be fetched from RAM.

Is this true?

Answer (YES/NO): YES